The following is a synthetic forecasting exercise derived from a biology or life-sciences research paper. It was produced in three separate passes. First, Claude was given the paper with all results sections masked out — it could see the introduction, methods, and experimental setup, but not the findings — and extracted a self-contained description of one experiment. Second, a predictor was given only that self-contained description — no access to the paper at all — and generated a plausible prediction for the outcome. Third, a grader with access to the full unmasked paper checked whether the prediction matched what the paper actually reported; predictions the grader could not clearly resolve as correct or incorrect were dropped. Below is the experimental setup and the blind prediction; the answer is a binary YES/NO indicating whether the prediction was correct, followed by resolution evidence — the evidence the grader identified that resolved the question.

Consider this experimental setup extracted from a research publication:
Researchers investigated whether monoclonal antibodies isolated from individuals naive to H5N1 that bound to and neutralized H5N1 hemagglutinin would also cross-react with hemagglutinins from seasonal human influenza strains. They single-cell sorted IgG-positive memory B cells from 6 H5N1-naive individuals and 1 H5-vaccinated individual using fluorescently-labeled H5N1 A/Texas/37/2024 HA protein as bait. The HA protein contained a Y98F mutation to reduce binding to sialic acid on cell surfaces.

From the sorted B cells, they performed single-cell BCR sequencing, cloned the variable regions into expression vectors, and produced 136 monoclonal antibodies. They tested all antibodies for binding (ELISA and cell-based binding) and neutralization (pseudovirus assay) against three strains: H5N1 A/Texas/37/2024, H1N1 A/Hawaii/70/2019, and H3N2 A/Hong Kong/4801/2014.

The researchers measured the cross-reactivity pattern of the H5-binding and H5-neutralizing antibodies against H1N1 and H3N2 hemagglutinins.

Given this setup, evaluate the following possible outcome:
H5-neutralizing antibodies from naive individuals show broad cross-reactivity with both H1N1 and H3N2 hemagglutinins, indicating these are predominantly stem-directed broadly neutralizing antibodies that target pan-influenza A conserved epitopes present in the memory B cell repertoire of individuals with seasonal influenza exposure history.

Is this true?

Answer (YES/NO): NO